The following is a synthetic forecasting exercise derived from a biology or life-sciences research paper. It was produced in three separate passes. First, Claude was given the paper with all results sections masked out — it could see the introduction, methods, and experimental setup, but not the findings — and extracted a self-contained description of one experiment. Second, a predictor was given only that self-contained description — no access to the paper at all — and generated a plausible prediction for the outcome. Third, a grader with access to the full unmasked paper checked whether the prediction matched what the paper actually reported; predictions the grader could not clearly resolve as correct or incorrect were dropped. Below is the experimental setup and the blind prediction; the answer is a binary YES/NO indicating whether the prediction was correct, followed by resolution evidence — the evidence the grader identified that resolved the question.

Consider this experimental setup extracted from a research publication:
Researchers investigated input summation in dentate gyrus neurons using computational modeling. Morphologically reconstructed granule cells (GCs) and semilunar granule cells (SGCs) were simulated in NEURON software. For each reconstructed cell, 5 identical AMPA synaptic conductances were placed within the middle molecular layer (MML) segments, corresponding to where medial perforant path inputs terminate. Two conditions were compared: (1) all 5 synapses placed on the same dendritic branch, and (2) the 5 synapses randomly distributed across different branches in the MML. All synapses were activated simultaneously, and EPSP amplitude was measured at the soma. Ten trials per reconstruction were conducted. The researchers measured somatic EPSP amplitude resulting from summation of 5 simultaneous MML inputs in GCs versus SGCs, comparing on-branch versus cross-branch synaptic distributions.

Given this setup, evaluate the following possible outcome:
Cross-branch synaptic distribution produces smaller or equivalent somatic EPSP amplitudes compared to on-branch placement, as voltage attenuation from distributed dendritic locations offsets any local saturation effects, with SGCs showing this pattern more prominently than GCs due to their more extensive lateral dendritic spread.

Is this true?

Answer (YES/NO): NO